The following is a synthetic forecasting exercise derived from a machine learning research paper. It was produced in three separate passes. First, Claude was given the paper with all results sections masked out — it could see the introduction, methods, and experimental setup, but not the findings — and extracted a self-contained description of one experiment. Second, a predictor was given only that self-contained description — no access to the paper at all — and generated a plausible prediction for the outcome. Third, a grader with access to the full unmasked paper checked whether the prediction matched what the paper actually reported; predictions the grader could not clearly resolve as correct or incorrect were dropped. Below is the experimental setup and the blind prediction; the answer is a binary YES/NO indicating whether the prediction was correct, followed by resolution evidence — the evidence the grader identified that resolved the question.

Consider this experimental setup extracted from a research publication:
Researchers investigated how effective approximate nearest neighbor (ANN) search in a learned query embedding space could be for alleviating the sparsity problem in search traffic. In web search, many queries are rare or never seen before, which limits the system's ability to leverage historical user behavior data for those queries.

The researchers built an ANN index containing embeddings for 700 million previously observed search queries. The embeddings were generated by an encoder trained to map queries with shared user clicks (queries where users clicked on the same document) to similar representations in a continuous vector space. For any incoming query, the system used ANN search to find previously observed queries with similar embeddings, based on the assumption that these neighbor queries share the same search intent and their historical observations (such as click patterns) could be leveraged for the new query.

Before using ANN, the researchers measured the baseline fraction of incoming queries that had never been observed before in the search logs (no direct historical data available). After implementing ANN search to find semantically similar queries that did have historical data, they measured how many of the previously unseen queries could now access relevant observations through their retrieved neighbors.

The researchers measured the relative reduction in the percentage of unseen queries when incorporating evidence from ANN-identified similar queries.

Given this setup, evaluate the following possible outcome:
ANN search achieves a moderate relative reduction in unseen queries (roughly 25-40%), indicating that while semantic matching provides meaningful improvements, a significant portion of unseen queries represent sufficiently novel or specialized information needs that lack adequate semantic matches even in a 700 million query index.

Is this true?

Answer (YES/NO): NO